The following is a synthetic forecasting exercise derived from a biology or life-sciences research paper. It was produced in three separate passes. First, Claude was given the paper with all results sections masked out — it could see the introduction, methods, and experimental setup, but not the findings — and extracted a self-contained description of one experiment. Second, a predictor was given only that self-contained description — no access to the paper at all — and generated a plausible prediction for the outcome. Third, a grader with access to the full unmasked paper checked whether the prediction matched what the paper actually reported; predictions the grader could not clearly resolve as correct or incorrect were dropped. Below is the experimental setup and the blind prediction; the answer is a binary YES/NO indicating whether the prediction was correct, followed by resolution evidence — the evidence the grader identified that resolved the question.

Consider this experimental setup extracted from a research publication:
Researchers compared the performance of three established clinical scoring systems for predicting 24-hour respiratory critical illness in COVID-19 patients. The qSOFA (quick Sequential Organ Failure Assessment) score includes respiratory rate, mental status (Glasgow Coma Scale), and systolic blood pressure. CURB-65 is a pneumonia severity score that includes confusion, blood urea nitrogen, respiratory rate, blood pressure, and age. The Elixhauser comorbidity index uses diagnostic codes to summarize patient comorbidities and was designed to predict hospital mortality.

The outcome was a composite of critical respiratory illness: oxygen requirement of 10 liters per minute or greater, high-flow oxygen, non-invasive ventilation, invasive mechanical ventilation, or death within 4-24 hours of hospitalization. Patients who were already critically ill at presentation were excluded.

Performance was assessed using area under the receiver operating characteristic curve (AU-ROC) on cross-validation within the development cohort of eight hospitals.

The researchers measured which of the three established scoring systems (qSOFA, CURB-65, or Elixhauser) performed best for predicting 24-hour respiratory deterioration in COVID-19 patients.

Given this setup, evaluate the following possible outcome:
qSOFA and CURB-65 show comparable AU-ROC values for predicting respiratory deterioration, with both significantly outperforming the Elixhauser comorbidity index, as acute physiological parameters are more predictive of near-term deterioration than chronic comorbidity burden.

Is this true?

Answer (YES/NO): NO